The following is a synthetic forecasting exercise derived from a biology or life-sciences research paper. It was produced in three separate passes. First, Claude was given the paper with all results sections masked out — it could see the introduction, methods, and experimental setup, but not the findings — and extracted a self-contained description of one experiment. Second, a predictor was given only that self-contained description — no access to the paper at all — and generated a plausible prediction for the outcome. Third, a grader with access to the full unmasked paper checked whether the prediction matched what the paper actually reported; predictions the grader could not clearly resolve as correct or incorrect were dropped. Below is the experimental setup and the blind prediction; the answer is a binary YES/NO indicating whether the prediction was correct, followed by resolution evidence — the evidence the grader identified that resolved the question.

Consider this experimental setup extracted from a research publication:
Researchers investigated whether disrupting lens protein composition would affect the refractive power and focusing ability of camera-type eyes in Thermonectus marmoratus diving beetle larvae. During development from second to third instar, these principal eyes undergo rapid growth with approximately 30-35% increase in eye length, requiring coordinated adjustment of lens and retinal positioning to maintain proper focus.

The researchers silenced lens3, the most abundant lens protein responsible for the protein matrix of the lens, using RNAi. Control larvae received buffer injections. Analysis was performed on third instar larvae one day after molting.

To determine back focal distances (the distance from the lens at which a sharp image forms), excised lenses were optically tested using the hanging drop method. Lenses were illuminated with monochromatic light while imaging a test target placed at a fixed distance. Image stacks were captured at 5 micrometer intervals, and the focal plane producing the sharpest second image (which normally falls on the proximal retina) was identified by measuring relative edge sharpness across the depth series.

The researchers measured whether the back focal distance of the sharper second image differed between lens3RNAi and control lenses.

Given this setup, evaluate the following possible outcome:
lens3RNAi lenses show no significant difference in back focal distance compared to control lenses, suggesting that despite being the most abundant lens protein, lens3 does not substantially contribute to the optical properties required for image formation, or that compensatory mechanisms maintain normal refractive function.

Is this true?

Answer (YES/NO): YES